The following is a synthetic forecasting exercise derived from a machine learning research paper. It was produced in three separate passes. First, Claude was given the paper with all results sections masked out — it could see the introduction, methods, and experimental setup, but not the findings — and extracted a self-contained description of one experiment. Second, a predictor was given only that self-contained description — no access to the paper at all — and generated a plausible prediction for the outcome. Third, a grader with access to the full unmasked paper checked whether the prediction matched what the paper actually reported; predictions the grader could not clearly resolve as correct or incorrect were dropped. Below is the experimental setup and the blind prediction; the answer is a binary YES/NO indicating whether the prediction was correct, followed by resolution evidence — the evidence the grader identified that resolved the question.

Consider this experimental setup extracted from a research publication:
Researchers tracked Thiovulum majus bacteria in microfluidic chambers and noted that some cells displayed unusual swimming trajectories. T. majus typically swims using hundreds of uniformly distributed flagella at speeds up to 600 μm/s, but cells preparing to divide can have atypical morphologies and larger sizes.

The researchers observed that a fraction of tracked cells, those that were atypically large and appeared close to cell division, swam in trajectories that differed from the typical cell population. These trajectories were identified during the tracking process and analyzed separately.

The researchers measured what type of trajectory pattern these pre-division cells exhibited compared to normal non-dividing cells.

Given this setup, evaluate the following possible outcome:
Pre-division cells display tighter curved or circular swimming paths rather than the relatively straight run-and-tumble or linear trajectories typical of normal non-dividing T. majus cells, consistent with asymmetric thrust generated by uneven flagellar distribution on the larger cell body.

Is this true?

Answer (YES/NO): NO